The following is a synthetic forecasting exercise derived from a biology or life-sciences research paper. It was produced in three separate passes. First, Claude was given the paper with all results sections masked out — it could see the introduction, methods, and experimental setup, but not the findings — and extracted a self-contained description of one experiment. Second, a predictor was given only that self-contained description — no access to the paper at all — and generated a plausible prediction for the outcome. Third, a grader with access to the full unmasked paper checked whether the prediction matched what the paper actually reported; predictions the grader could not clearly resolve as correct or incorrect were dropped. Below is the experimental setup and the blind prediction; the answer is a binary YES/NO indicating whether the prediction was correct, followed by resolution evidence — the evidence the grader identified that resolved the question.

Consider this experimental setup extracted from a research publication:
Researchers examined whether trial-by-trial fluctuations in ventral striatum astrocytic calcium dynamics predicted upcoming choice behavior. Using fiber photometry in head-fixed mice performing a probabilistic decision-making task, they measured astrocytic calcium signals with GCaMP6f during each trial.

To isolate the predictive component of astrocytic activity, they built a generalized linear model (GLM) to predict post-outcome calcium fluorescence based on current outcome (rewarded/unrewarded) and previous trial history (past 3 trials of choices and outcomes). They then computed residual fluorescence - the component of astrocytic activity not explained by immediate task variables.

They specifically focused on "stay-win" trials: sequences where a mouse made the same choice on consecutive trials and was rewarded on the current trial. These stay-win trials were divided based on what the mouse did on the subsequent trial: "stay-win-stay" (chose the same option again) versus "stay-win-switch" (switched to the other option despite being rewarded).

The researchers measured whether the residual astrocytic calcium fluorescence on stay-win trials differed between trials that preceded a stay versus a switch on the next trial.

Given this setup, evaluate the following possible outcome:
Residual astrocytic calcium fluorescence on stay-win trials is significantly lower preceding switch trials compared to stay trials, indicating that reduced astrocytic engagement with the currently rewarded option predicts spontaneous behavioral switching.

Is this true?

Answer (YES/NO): YES